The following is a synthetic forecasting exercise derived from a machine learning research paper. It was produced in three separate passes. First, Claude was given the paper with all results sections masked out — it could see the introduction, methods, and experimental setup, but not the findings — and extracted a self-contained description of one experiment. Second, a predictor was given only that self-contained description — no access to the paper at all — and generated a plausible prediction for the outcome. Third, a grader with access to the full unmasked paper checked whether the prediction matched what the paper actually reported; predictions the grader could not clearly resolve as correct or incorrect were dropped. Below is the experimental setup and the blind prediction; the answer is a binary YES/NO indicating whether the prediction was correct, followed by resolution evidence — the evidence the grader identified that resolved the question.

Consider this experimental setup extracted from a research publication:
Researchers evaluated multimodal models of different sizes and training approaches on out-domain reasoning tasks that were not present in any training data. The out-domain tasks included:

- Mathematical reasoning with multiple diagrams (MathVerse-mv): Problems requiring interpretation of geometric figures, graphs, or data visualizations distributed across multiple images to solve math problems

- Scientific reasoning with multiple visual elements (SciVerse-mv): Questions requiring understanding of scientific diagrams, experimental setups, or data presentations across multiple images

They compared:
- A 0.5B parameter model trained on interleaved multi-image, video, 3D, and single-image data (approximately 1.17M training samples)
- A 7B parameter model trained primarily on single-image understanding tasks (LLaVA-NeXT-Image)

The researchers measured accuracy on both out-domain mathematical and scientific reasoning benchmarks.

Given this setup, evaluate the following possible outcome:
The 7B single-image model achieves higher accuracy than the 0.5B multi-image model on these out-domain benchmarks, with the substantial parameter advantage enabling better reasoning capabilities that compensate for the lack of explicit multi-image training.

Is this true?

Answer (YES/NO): NO